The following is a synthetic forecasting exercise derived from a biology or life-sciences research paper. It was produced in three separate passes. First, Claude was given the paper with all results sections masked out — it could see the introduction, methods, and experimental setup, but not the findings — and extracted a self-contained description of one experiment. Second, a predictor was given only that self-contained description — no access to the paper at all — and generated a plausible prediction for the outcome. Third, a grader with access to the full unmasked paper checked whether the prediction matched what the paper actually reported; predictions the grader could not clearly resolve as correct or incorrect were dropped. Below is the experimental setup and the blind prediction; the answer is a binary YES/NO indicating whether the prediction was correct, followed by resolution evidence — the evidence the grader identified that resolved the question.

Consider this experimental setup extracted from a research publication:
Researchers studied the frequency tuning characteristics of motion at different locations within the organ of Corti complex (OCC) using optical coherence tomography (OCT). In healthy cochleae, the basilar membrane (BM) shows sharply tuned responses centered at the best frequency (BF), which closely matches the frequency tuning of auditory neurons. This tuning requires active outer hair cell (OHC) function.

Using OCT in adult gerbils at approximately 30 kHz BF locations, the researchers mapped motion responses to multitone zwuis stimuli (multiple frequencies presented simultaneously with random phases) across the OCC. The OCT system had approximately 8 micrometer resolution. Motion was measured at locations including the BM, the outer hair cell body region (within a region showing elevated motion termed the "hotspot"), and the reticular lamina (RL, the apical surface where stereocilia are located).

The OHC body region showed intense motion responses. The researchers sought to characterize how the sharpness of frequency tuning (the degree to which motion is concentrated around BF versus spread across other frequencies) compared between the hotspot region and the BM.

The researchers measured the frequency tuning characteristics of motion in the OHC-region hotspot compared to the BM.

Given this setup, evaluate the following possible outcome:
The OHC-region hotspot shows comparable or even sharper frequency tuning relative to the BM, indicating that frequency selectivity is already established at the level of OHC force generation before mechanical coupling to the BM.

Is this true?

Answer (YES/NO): NO